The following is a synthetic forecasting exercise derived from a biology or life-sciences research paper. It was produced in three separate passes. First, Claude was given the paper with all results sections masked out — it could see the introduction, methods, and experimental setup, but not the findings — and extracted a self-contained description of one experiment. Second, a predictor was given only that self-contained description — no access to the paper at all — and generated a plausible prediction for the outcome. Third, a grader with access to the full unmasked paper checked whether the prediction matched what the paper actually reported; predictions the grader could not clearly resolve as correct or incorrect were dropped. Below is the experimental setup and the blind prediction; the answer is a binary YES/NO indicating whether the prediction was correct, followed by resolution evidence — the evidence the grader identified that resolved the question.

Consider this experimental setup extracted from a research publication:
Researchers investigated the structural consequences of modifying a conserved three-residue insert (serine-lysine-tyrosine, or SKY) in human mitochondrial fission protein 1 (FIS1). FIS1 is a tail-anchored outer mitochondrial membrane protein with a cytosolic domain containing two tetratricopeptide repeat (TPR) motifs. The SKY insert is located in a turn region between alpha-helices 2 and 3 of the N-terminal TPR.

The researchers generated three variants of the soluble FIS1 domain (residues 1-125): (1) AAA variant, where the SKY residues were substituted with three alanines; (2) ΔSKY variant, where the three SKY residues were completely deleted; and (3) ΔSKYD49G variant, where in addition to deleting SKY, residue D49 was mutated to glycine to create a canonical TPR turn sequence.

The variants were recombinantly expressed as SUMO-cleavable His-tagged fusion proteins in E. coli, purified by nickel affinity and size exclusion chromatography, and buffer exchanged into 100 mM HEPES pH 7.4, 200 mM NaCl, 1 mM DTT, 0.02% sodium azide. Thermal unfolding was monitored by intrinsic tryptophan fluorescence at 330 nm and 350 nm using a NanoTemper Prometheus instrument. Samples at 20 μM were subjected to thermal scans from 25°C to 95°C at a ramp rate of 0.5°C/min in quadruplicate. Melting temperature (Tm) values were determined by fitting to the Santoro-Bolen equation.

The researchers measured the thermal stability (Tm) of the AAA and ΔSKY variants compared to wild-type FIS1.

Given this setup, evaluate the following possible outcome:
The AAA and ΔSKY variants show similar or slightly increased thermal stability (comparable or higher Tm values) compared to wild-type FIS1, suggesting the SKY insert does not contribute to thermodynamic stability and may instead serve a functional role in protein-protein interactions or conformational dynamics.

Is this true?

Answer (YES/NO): NO